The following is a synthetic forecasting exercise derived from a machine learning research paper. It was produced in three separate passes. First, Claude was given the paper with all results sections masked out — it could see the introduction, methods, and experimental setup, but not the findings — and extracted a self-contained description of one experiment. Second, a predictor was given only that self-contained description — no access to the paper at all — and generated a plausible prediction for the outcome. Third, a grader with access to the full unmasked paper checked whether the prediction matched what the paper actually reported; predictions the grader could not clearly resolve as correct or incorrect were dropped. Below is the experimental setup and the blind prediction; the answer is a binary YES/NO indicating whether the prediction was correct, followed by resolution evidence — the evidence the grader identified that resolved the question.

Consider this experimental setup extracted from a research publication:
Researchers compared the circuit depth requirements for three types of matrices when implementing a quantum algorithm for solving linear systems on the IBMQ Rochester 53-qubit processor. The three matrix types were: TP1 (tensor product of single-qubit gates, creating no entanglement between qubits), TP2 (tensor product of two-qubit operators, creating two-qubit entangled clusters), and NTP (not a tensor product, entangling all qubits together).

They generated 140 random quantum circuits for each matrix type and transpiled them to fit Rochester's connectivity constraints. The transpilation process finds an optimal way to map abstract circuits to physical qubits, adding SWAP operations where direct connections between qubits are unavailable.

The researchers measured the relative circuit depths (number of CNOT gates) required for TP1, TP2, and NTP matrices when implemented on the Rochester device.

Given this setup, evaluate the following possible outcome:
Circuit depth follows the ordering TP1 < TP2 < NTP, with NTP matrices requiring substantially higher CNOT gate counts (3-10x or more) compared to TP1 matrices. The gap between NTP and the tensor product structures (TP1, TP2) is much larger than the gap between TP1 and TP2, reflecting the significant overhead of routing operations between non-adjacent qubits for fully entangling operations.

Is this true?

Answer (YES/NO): NO